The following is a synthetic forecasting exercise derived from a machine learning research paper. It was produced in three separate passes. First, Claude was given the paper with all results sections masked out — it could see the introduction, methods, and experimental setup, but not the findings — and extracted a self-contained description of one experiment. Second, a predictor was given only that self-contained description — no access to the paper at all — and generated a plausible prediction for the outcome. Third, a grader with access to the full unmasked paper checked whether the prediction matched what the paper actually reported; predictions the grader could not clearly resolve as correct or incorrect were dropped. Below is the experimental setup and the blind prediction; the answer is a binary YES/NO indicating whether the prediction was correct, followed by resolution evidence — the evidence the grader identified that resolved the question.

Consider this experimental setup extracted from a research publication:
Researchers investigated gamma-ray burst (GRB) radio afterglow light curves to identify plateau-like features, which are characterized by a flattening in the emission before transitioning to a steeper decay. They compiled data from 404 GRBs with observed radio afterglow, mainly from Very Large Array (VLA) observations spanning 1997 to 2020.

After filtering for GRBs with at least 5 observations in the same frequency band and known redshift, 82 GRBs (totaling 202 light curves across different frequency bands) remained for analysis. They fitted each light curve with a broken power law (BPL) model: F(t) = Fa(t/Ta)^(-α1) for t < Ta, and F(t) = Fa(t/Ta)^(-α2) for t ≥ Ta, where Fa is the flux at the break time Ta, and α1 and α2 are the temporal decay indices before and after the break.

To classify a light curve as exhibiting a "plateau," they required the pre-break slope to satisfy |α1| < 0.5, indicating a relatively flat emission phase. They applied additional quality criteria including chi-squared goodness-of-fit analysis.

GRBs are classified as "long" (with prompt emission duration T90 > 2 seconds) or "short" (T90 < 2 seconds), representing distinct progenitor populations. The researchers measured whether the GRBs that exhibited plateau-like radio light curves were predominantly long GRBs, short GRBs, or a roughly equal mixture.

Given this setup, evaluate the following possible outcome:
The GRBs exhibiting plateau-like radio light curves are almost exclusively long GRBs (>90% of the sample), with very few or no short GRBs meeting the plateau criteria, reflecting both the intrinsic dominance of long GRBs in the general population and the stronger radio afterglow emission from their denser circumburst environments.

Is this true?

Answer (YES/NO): YES